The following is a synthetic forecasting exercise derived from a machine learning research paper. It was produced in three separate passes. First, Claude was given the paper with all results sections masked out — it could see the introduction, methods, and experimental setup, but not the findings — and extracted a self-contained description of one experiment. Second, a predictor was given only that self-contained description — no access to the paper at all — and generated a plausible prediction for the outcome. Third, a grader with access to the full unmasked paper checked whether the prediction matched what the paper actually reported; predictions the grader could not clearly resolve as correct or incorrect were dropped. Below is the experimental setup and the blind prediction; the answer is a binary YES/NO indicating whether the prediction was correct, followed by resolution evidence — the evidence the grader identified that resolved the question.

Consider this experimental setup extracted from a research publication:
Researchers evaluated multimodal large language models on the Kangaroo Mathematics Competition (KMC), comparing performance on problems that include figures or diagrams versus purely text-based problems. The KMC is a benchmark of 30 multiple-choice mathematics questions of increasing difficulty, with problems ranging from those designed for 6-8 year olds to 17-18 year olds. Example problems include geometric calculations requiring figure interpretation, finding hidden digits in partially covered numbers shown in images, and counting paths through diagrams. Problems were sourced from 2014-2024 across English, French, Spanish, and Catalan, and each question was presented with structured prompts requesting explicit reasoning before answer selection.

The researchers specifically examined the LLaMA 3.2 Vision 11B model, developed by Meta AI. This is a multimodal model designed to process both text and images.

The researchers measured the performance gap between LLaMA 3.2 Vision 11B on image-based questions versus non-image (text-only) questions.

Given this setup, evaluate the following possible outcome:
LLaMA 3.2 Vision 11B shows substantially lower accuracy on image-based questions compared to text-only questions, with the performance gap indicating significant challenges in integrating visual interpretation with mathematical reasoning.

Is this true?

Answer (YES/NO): NO